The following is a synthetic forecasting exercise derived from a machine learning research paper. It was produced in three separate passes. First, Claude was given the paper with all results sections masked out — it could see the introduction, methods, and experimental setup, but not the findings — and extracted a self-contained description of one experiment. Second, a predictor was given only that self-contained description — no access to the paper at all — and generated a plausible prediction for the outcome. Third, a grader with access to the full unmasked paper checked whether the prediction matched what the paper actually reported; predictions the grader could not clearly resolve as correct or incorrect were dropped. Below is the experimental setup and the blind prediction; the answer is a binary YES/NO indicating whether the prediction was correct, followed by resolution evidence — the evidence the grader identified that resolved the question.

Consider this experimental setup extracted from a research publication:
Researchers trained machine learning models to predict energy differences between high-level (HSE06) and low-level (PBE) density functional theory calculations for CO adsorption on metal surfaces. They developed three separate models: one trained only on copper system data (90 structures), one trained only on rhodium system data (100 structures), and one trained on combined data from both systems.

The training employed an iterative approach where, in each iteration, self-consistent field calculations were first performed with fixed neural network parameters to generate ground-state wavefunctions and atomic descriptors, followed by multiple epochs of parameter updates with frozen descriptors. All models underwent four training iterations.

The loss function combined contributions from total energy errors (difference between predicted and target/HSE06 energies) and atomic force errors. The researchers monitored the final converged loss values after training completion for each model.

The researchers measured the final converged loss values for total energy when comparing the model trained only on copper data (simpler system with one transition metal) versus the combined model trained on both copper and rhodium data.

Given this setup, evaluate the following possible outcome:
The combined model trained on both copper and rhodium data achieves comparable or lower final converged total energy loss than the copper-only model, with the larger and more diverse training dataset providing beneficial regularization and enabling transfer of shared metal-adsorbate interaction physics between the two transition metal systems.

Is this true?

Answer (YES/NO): NO